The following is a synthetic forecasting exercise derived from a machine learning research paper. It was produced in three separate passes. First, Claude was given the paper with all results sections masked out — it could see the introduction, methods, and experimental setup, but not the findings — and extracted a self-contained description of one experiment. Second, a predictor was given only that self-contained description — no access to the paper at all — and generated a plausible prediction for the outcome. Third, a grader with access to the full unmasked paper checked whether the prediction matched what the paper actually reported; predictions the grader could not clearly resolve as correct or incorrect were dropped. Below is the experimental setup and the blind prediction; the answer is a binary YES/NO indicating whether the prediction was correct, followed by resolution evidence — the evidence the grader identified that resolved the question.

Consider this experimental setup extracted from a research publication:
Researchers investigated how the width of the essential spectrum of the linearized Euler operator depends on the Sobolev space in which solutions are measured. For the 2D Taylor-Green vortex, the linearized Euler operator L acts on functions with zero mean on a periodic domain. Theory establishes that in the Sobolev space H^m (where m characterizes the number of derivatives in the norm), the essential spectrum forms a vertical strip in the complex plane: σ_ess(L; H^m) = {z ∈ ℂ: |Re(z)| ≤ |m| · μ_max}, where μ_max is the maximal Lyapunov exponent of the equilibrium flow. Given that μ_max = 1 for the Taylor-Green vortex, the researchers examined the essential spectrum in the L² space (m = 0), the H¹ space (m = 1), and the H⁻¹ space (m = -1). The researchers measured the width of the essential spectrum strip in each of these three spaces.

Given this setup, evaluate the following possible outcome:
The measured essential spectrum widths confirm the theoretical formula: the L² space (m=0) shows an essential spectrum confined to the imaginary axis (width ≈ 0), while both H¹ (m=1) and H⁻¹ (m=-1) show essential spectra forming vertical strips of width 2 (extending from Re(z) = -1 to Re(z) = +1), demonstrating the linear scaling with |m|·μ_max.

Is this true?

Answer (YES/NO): YES